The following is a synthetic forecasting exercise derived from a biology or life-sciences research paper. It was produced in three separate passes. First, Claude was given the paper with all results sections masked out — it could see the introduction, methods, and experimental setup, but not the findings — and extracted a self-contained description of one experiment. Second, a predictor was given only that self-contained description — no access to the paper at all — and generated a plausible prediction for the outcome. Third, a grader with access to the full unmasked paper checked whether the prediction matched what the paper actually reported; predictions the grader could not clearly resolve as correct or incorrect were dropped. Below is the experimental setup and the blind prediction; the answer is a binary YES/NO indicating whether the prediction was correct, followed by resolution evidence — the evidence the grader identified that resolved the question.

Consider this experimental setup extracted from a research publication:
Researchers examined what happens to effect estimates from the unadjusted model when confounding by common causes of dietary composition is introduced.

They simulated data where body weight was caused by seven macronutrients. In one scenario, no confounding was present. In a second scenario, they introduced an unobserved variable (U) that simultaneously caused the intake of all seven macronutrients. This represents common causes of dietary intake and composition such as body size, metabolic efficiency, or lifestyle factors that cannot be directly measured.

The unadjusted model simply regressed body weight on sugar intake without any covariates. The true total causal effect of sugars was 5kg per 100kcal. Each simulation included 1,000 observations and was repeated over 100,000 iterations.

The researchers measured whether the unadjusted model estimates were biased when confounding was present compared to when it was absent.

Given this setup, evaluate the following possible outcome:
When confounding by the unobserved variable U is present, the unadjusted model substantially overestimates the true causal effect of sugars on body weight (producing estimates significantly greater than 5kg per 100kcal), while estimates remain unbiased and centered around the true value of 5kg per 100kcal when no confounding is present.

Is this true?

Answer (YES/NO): YES